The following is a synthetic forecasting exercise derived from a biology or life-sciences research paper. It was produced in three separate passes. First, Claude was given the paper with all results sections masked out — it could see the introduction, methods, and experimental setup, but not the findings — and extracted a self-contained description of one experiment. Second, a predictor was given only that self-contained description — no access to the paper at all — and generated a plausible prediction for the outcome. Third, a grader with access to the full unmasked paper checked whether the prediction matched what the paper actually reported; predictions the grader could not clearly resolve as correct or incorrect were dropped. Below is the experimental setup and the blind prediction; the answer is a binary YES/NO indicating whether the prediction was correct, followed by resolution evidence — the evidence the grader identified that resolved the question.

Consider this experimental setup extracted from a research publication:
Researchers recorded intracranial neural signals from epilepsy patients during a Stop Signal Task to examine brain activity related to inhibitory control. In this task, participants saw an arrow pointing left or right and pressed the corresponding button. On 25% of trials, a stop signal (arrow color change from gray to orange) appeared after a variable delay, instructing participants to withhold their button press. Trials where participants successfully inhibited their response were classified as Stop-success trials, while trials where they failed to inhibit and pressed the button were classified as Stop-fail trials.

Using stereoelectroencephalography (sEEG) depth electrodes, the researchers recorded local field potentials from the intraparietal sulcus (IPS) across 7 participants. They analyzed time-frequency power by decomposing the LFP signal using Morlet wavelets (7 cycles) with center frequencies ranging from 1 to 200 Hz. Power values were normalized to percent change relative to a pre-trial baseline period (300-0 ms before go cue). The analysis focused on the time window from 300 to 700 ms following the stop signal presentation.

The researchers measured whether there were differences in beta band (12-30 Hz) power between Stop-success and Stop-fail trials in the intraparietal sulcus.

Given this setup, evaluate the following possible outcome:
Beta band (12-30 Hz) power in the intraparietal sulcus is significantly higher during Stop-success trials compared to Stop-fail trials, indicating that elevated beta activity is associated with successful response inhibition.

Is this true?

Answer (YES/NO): YES